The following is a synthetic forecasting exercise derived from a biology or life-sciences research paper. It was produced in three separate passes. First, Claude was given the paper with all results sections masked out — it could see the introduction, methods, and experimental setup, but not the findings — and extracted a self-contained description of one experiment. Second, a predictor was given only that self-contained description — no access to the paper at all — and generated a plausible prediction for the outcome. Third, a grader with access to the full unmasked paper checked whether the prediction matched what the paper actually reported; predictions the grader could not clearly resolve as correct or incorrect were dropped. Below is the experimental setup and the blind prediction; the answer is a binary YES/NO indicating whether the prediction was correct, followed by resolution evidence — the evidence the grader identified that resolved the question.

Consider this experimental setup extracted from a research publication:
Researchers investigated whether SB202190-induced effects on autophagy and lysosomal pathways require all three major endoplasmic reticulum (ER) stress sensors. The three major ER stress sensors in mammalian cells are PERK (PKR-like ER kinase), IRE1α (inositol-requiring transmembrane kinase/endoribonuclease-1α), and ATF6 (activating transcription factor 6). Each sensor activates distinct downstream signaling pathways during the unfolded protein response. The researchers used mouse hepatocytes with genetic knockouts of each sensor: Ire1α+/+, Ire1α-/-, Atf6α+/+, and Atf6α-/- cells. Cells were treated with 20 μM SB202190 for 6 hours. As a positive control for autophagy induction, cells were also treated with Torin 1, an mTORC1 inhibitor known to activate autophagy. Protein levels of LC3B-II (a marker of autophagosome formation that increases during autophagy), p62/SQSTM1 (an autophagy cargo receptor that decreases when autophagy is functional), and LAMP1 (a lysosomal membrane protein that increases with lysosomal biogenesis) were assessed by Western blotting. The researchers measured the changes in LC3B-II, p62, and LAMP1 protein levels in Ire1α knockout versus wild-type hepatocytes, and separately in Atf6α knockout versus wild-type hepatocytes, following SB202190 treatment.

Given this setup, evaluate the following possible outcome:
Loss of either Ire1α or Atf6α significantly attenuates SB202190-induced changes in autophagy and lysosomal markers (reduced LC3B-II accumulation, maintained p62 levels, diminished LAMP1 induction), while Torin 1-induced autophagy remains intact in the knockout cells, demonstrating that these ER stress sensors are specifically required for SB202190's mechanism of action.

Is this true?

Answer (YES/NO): NO